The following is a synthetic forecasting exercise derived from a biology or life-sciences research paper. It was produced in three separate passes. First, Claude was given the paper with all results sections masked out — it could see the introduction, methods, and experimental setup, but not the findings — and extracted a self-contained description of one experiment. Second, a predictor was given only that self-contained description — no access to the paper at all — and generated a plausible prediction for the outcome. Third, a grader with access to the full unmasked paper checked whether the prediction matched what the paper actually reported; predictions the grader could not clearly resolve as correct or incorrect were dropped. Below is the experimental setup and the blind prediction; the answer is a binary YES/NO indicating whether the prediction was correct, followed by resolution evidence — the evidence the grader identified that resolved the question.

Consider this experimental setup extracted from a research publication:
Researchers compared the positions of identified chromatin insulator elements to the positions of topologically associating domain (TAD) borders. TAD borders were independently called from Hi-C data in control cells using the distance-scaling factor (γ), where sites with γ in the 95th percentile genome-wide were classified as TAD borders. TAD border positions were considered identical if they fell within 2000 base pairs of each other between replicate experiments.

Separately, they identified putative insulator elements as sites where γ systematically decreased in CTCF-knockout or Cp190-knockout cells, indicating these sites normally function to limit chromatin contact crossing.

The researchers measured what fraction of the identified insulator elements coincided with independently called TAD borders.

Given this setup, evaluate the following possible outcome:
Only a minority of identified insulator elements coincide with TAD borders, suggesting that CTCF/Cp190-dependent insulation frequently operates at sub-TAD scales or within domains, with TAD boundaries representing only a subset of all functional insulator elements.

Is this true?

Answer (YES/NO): YES